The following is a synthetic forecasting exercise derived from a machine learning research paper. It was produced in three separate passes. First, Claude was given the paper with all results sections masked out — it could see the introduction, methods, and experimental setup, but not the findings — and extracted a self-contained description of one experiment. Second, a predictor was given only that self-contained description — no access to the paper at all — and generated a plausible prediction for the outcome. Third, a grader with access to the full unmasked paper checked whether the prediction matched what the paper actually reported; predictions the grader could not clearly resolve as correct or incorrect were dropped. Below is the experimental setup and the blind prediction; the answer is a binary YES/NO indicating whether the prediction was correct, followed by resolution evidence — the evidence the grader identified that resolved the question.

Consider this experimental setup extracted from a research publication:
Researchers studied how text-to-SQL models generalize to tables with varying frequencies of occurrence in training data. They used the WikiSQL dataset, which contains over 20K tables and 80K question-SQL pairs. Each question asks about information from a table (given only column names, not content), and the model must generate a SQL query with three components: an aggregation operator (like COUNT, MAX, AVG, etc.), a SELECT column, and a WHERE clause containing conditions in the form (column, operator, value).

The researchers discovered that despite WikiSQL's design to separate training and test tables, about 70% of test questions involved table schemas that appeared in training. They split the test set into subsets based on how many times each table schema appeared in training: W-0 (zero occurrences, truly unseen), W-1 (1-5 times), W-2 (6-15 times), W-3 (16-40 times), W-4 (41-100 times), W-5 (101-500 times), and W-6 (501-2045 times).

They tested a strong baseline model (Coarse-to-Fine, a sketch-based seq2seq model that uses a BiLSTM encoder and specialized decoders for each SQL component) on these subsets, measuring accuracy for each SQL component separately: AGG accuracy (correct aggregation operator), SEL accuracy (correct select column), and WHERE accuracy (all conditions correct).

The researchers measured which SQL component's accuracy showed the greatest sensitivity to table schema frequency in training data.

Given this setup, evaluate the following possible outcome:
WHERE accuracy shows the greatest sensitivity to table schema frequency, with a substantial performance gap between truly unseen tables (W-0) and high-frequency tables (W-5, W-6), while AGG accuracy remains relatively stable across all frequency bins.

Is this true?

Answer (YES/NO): YES